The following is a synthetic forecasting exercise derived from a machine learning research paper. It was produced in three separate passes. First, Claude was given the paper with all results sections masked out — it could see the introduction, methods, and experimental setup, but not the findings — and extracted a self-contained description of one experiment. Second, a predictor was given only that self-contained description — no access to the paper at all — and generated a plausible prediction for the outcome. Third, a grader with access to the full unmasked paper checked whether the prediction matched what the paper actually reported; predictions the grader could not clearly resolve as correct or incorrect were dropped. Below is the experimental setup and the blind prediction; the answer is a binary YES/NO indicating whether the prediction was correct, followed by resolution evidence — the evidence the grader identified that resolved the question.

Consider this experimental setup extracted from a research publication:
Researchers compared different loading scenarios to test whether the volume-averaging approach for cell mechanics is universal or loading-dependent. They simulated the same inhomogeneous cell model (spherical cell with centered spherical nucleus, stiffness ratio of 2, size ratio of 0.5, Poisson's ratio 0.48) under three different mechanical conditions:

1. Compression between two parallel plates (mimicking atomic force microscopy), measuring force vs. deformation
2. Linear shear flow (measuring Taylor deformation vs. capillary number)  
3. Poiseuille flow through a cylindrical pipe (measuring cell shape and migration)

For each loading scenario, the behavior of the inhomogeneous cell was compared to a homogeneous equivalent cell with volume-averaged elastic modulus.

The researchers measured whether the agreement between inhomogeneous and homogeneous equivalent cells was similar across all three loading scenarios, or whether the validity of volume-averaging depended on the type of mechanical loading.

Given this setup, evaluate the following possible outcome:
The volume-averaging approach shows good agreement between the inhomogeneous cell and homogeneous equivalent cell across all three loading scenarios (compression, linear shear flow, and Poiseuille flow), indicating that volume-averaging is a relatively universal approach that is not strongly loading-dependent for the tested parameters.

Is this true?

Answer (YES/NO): YES